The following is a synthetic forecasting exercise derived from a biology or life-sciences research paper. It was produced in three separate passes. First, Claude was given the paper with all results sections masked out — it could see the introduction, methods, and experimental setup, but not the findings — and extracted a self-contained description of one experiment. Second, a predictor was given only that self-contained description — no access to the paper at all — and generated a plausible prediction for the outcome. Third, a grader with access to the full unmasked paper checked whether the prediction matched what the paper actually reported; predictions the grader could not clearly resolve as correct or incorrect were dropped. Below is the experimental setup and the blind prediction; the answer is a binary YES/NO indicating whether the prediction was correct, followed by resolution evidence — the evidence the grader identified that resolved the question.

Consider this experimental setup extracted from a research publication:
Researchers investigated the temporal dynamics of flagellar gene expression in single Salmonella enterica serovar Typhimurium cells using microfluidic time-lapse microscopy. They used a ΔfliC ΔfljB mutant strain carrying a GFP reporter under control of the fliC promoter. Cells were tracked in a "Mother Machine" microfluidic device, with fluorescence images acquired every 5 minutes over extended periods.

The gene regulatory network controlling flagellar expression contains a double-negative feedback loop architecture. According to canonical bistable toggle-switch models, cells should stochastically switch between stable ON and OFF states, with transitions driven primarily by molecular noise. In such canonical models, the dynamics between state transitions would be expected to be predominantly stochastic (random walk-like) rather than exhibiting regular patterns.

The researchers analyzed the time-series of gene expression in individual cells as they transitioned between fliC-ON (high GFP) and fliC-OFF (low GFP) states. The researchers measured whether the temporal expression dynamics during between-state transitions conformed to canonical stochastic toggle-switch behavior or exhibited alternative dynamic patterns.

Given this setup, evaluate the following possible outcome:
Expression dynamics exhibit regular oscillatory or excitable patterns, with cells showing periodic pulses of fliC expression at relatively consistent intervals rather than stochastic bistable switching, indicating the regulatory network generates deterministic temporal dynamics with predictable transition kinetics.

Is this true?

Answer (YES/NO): NO